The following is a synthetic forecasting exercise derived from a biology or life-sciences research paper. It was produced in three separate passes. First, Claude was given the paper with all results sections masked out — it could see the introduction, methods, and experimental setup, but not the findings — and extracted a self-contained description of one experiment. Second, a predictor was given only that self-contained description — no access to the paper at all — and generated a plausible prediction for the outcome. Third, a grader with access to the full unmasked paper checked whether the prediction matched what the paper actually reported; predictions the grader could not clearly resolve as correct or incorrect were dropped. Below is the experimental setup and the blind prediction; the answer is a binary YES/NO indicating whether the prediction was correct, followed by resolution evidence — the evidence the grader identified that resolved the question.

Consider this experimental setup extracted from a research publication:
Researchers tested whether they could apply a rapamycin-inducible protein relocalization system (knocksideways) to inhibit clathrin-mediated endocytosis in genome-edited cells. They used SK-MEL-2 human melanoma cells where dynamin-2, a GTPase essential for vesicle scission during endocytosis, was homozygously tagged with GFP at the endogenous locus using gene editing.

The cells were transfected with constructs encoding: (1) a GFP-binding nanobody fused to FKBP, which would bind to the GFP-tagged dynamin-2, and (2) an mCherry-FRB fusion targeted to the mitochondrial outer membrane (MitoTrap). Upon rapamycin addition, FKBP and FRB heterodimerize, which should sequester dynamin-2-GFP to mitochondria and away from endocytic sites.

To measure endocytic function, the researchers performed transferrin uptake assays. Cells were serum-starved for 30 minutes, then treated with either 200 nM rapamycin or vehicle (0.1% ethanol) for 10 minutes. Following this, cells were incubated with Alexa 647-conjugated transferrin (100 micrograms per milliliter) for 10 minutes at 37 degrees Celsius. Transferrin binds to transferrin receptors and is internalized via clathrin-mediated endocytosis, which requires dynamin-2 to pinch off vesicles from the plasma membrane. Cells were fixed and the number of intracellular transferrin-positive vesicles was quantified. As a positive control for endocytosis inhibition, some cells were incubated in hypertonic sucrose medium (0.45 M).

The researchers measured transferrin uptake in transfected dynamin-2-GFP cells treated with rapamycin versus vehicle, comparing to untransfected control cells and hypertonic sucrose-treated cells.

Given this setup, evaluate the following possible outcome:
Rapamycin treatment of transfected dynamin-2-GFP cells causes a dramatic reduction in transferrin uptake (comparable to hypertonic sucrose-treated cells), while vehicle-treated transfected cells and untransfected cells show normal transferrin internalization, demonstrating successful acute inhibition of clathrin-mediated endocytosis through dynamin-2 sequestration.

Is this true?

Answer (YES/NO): NO